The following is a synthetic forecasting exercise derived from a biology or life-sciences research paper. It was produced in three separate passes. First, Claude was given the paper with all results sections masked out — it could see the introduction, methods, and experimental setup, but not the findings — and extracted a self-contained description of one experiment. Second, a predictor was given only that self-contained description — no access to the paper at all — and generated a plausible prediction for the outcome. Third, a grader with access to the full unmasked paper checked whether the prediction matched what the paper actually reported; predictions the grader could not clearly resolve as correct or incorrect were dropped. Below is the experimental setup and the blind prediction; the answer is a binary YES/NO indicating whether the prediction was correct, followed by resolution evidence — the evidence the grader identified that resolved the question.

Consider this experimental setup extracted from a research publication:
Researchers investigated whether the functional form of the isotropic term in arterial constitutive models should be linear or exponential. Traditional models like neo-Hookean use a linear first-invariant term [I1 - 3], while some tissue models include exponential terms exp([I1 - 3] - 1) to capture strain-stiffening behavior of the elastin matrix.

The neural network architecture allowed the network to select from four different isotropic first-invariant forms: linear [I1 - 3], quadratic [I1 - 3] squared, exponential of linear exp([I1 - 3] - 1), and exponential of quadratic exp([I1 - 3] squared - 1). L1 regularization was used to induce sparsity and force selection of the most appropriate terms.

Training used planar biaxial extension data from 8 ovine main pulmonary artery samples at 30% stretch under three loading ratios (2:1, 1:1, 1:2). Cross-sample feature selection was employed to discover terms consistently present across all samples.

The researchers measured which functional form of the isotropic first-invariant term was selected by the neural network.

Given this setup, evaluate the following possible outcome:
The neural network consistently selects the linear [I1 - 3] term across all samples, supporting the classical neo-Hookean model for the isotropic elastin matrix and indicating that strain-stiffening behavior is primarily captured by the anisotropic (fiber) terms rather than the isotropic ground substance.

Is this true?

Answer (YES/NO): NO